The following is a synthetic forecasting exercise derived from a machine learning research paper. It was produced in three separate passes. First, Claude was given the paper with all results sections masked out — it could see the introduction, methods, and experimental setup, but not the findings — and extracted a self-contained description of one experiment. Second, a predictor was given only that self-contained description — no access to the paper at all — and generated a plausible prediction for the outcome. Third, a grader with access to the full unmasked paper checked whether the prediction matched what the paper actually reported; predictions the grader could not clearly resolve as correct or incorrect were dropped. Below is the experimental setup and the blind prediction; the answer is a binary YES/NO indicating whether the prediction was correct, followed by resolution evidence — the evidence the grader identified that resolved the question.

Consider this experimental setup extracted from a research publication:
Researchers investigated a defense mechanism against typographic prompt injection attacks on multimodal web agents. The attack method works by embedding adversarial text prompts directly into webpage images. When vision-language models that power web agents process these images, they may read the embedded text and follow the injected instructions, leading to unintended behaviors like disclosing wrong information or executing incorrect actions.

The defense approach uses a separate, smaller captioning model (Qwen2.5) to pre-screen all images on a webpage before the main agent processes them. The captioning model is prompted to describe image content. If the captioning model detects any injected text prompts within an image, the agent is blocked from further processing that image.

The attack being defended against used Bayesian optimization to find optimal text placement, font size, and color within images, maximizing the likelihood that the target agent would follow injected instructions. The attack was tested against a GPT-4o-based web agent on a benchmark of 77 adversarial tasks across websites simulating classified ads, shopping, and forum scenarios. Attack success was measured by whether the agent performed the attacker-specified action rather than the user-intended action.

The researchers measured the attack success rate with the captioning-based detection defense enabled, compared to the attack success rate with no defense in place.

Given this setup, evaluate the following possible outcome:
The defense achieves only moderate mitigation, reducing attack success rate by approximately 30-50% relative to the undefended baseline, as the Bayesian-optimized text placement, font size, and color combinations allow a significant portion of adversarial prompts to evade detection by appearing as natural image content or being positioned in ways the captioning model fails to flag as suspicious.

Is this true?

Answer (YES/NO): NO